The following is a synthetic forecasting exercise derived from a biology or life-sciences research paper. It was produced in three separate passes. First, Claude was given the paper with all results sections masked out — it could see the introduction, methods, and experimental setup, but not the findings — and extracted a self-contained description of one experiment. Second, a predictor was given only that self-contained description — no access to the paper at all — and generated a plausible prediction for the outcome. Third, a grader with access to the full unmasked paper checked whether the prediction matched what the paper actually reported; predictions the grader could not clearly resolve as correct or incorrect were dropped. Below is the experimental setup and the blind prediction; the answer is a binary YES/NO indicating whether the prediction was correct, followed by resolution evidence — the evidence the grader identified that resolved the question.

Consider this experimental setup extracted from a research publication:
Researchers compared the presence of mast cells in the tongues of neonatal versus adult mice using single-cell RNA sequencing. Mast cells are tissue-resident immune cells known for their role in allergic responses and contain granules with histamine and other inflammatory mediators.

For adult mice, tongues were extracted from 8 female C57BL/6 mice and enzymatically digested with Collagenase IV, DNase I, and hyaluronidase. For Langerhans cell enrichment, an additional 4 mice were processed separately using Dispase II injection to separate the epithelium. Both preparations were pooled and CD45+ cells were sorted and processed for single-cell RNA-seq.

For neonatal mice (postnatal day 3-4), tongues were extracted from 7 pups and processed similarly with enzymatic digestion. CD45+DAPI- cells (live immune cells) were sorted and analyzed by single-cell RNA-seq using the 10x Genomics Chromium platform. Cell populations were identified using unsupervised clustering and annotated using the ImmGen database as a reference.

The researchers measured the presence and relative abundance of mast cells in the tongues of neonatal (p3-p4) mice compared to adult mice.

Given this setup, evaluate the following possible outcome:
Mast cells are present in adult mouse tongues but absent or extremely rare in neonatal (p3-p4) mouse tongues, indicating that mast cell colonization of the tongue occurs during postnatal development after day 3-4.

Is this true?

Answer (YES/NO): NO